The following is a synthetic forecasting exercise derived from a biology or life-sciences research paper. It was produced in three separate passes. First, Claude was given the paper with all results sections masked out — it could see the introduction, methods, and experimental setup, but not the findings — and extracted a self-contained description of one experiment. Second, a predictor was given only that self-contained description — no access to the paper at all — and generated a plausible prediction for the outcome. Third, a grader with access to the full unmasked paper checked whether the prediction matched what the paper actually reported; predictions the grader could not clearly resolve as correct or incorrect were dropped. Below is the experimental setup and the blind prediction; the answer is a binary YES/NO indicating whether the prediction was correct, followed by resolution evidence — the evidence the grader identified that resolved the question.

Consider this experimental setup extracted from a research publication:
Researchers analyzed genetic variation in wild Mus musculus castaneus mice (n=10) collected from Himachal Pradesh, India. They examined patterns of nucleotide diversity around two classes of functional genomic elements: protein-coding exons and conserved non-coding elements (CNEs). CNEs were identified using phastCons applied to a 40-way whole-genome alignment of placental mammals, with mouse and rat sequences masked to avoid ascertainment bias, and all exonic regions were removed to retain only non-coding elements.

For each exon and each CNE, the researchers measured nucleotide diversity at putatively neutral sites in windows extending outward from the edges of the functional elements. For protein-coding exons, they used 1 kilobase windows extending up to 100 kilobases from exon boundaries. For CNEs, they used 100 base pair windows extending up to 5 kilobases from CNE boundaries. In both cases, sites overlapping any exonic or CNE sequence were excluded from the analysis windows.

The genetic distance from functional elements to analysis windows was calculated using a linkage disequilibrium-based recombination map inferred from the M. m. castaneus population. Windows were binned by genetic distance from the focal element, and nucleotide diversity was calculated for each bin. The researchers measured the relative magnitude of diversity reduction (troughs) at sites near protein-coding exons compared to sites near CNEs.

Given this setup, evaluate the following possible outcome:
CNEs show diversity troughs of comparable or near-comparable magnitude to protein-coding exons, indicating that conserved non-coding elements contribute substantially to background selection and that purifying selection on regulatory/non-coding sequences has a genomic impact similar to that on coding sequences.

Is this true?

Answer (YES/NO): NO